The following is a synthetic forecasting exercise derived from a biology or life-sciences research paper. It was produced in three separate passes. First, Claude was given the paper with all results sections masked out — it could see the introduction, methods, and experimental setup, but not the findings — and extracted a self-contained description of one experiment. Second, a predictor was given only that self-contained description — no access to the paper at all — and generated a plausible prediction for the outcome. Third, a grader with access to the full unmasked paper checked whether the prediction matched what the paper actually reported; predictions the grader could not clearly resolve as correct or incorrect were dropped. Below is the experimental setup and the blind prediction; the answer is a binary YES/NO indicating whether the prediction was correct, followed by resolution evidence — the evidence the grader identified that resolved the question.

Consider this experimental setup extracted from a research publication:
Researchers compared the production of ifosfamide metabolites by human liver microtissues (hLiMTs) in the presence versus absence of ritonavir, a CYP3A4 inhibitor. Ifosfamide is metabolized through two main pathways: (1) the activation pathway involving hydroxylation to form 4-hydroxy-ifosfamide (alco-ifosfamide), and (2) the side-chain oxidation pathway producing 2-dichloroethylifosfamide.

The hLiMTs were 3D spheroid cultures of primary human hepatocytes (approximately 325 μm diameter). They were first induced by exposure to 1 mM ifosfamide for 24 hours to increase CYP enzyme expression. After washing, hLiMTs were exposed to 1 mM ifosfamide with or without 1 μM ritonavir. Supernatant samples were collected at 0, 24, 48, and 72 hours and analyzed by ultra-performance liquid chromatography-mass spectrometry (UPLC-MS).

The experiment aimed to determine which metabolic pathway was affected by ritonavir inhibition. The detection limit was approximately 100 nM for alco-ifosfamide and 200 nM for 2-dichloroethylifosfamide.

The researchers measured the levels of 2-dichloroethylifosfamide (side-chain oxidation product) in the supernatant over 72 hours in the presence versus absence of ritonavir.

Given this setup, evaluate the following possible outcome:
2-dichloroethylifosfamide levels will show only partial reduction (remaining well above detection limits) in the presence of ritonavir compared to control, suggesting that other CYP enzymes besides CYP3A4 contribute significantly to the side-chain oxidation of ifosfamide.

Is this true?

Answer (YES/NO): YES